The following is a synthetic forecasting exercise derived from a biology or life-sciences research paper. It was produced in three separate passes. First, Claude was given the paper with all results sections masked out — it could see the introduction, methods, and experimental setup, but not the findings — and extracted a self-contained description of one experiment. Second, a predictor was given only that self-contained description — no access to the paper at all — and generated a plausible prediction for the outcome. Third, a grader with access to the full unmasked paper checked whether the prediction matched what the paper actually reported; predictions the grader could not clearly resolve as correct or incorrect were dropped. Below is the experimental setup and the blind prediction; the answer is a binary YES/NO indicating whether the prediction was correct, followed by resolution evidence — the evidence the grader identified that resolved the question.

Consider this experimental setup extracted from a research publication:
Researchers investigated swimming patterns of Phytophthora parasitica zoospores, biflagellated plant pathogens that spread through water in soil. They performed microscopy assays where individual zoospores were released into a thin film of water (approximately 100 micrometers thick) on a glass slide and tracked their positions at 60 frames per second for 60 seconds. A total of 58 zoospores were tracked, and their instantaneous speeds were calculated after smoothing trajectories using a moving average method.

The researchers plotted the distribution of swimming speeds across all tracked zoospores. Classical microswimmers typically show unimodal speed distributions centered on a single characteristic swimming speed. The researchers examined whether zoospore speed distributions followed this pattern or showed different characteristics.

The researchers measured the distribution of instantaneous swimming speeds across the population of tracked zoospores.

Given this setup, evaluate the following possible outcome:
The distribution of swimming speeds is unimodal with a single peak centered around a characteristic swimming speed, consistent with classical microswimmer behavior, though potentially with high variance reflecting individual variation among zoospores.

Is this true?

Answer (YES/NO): NO